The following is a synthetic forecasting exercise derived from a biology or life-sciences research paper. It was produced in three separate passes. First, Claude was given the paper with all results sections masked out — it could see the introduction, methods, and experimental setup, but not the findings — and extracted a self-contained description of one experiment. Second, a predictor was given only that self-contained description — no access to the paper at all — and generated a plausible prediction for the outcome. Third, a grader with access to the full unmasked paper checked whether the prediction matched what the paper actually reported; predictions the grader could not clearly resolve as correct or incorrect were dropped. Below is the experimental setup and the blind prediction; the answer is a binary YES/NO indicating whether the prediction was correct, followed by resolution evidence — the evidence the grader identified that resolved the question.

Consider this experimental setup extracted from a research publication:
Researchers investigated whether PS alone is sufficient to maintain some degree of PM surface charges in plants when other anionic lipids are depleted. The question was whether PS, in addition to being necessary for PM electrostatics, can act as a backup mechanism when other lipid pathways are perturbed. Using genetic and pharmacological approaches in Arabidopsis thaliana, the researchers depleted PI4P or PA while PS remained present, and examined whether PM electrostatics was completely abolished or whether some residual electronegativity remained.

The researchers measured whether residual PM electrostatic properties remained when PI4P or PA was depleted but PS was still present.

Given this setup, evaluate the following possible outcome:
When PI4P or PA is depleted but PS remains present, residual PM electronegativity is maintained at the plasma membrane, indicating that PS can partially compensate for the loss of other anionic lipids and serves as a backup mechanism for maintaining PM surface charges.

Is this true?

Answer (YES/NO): YES